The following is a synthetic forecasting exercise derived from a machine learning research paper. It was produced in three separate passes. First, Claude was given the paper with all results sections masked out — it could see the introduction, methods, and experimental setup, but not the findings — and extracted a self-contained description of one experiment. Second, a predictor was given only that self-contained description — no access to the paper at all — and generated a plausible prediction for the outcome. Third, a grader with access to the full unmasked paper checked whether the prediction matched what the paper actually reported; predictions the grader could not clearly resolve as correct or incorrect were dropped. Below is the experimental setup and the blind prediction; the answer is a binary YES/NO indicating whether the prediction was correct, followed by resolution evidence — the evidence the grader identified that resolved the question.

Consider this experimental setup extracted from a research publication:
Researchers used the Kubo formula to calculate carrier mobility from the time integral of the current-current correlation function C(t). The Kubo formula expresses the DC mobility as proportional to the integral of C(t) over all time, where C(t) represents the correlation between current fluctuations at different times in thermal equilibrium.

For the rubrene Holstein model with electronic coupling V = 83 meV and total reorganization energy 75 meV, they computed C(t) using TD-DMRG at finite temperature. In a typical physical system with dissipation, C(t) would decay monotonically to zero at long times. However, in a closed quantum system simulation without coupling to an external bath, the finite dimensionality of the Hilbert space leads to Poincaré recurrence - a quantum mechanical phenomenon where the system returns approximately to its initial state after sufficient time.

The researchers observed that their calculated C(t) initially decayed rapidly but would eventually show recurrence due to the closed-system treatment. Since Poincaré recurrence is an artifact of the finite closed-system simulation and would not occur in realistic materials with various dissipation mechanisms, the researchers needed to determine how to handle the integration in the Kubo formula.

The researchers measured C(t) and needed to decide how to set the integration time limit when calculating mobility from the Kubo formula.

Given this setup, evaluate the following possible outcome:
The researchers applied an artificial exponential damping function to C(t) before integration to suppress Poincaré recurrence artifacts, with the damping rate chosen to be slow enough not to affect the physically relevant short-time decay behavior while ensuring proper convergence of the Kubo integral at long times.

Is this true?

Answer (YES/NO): NO